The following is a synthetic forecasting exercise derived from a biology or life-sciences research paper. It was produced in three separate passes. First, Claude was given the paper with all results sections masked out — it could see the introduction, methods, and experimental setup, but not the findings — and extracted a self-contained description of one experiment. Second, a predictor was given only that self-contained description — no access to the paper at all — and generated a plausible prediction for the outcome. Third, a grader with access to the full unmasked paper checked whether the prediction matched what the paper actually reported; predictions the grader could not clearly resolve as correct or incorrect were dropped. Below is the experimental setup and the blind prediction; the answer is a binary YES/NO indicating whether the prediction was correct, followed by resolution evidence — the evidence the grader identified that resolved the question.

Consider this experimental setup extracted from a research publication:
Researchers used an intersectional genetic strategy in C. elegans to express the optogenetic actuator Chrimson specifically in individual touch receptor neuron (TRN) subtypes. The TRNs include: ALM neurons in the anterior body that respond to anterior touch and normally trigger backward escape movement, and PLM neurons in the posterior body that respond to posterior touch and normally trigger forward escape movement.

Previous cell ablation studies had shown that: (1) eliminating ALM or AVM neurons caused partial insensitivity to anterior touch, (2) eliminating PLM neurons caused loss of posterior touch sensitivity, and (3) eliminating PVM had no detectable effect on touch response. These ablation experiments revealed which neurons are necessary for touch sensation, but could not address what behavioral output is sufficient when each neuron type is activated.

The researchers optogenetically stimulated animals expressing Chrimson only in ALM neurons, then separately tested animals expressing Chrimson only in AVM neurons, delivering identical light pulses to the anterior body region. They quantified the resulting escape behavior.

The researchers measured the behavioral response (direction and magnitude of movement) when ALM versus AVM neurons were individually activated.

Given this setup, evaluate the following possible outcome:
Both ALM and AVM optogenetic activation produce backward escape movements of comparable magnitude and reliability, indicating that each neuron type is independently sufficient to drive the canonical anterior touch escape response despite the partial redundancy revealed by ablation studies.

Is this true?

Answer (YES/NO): NO